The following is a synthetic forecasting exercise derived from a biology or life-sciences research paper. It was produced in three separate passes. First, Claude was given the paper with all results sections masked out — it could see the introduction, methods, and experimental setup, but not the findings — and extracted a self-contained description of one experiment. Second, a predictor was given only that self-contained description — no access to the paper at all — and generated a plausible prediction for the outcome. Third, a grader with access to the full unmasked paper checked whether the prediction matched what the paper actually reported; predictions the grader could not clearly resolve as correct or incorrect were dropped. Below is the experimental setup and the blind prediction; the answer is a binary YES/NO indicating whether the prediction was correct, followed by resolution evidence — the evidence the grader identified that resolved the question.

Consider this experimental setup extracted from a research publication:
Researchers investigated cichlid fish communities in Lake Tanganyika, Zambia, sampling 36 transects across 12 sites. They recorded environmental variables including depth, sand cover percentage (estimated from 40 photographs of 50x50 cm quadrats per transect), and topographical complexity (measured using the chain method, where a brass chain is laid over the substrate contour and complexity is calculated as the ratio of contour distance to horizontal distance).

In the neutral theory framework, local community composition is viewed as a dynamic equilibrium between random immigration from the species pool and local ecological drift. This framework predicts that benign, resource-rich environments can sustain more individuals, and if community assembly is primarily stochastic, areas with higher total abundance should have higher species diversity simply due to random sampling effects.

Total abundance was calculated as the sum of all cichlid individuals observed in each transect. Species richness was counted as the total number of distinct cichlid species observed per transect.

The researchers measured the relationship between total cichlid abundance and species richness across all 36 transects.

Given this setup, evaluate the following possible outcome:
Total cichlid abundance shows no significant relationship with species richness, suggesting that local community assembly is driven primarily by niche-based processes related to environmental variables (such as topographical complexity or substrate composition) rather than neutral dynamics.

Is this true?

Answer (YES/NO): NO